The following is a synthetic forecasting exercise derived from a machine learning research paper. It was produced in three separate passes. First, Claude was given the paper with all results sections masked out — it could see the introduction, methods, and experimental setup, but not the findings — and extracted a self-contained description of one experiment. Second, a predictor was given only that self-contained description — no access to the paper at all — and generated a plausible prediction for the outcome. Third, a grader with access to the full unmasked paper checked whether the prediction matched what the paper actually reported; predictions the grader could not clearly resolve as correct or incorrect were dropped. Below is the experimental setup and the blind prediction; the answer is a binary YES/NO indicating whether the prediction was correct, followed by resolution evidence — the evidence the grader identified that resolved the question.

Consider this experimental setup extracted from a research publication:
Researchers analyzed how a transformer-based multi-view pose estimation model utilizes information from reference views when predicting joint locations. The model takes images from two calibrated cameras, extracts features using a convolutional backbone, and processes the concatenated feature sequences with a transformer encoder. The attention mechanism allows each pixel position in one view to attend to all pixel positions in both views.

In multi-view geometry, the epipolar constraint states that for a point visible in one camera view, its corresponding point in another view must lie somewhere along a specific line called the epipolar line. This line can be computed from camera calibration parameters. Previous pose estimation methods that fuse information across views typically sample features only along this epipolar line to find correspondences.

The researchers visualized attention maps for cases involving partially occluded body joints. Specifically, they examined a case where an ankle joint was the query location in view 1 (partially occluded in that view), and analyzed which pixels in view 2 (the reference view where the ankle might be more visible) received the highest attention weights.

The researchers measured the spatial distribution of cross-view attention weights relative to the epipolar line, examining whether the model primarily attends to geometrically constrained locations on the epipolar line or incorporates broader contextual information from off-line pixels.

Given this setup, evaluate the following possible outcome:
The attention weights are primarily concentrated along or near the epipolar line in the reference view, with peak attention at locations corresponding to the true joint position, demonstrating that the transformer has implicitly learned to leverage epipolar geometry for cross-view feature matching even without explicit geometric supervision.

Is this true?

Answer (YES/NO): NO